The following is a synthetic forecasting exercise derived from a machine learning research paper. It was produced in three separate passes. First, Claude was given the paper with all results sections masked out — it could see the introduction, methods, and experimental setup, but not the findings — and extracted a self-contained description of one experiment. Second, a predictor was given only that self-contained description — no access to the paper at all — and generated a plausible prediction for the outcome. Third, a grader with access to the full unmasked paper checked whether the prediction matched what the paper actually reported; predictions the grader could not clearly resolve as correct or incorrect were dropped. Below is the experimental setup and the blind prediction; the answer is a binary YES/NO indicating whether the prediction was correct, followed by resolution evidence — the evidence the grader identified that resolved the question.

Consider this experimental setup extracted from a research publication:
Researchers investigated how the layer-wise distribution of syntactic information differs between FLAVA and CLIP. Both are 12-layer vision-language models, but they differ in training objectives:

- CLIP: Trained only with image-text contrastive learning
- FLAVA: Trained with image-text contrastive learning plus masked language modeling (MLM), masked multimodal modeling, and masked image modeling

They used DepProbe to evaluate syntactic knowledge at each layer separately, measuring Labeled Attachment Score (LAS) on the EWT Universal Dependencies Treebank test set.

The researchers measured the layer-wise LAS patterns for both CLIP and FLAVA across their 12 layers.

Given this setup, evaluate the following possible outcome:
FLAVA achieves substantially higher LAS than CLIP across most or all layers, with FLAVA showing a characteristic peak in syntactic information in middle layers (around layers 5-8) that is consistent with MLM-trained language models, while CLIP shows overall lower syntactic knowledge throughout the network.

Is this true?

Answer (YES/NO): YES